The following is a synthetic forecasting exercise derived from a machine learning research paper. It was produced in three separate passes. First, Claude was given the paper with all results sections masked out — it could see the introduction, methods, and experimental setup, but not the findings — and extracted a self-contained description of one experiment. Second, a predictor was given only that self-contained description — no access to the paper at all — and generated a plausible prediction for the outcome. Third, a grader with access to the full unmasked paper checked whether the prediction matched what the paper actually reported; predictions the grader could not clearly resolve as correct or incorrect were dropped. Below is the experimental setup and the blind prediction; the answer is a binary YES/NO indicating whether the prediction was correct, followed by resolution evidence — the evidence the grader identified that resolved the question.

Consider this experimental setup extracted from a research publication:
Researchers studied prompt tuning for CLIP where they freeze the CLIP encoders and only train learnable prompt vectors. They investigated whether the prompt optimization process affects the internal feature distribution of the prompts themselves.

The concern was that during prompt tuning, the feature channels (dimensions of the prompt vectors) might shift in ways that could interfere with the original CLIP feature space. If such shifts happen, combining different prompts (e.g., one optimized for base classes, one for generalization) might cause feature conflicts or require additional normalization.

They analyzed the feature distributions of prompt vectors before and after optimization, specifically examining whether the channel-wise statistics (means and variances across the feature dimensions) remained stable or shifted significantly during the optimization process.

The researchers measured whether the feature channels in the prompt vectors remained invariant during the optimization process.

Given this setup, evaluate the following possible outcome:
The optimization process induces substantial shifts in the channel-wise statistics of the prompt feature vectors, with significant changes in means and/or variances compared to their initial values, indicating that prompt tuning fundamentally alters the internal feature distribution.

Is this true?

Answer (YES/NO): NO